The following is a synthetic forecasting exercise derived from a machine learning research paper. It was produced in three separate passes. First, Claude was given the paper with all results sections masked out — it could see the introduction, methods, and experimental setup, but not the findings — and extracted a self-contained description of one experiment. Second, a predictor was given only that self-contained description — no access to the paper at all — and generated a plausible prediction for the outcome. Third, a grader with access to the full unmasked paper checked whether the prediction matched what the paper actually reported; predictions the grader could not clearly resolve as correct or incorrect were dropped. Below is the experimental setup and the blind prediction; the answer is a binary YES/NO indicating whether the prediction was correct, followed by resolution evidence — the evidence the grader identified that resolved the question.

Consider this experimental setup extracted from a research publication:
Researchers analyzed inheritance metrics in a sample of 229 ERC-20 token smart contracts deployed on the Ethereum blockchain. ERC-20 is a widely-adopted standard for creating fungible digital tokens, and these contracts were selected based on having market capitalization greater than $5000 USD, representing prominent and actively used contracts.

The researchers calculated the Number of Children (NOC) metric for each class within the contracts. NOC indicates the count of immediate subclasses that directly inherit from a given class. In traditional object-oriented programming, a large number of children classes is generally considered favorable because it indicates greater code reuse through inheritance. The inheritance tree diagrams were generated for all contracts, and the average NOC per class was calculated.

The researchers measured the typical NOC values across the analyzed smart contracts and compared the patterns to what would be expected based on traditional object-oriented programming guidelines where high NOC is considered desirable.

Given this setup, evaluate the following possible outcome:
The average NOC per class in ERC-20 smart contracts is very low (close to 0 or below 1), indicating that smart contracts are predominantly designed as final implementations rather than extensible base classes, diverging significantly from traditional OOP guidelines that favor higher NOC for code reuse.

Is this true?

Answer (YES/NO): YES